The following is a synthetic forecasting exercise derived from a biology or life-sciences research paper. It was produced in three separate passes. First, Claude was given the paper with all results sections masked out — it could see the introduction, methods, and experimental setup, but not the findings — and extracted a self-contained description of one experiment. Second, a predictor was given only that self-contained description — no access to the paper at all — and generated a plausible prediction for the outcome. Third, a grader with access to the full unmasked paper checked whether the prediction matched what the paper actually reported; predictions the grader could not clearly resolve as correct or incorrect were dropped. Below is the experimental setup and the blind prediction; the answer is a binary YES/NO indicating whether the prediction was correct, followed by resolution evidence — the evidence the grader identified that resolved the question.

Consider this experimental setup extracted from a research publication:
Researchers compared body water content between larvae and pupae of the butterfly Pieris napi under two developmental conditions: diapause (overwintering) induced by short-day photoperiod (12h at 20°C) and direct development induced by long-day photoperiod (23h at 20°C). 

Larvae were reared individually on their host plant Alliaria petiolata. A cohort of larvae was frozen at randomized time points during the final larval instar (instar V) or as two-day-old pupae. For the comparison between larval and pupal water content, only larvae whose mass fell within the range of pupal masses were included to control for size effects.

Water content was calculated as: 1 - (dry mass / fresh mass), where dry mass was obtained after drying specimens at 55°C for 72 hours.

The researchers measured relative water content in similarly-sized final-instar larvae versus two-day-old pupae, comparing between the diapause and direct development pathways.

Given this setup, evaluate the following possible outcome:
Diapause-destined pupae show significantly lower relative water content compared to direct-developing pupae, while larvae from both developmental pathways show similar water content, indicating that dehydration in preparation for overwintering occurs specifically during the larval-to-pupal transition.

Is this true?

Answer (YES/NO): YES